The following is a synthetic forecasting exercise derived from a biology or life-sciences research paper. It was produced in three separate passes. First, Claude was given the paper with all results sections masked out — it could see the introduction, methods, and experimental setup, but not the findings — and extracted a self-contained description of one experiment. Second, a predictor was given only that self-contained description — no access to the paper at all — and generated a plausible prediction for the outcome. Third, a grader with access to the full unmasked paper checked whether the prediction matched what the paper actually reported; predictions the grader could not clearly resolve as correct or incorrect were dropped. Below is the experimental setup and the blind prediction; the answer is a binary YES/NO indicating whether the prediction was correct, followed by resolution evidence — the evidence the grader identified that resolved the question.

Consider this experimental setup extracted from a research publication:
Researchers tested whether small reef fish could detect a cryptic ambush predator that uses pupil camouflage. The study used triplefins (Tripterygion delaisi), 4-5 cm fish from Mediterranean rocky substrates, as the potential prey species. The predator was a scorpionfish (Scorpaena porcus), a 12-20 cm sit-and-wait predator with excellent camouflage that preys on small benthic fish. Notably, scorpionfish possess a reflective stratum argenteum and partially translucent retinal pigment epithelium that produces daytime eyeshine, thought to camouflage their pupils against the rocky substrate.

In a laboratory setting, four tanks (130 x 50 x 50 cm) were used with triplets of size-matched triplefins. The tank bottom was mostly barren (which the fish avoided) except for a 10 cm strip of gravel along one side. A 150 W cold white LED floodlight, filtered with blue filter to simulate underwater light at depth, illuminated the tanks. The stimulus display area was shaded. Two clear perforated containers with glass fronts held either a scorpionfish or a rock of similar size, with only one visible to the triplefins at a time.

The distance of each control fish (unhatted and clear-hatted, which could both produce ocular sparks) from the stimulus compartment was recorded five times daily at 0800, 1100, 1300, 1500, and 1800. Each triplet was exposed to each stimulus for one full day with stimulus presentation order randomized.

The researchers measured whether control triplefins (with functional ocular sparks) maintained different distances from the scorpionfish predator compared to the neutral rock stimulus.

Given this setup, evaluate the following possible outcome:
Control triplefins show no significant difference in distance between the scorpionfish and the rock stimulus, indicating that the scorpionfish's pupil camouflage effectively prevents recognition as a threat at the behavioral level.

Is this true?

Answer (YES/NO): NO